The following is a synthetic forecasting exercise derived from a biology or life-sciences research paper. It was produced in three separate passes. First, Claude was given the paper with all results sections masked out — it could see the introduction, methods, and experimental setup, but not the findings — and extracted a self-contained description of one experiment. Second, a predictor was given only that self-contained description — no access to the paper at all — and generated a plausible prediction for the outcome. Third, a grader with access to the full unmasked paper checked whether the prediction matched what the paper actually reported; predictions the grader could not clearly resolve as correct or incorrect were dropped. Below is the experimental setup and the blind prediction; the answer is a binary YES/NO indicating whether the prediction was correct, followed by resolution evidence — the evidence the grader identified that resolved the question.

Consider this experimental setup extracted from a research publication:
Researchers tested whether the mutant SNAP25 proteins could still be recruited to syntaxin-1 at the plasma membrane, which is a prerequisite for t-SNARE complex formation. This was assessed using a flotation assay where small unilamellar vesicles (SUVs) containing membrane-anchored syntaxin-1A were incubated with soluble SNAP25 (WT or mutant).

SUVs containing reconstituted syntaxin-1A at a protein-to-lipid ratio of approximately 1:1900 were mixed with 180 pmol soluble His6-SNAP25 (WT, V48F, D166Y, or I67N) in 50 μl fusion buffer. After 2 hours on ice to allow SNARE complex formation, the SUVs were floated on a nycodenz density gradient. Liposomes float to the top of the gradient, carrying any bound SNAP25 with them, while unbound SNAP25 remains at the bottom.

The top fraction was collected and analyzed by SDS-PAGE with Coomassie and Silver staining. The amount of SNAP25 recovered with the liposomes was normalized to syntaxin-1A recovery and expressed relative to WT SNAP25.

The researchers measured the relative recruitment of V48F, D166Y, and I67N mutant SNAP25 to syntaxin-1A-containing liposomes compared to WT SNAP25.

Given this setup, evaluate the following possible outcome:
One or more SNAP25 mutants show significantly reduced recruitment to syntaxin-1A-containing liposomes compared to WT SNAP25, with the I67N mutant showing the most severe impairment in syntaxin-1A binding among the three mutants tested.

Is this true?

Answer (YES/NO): YES